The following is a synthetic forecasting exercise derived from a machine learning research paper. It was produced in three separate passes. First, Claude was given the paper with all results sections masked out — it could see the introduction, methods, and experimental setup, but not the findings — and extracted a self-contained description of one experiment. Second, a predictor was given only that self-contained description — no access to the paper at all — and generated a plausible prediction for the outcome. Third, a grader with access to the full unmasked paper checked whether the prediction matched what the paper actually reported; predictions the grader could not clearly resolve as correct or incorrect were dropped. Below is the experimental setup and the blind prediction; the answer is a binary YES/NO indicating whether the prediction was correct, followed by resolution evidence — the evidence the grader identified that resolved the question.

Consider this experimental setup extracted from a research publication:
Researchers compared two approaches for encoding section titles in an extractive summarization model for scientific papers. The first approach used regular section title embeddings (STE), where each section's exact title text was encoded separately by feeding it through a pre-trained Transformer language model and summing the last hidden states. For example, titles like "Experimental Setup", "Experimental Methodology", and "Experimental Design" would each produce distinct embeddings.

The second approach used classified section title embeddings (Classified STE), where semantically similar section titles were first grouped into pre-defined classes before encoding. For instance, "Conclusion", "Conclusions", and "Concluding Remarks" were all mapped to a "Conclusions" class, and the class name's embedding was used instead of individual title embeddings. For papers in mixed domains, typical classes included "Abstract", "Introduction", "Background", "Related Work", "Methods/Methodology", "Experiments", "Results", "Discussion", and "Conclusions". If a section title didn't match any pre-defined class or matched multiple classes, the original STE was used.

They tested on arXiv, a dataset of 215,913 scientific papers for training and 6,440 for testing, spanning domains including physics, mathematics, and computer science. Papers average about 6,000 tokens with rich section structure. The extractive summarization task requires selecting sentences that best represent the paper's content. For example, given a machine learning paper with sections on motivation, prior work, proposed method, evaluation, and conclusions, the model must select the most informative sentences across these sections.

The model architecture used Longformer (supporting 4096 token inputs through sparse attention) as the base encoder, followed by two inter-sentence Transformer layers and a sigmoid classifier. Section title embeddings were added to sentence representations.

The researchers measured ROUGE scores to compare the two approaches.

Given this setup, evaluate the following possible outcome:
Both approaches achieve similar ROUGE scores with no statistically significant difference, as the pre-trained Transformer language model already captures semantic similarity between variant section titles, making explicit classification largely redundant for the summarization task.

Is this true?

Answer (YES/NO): NO